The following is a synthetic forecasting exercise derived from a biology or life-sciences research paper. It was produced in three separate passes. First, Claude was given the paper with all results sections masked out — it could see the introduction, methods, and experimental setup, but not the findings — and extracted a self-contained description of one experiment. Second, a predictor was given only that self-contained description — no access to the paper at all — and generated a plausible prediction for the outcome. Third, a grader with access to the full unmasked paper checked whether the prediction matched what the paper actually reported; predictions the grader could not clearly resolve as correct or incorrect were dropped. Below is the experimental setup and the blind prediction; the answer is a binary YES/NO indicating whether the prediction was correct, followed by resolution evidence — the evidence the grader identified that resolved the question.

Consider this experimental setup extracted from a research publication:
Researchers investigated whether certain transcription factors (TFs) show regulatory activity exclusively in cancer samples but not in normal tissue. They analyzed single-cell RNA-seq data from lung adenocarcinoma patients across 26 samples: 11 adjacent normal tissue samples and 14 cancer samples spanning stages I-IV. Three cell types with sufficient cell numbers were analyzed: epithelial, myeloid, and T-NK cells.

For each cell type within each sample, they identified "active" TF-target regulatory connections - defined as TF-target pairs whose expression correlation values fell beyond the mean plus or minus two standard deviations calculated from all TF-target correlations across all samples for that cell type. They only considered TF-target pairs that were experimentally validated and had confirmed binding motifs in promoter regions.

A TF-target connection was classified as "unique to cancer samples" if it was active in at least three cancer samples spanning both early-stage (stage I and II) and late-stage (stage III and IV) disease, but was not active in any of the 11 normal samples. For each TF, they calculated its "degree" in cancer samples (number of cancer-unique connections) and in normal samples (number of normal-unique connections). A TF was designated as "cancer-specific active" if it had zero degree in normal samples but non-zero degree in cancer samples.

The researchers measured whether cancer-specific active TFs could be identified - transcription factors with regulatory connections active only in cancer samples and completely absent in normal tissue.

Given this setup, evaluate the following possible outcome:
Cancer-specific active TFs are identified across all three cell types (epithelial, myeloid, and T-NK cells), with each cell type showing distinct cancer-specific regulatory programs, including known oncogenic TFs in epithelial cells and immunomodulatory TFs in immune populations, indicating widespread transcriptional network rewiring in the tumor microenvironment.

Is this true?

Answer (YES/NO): YES